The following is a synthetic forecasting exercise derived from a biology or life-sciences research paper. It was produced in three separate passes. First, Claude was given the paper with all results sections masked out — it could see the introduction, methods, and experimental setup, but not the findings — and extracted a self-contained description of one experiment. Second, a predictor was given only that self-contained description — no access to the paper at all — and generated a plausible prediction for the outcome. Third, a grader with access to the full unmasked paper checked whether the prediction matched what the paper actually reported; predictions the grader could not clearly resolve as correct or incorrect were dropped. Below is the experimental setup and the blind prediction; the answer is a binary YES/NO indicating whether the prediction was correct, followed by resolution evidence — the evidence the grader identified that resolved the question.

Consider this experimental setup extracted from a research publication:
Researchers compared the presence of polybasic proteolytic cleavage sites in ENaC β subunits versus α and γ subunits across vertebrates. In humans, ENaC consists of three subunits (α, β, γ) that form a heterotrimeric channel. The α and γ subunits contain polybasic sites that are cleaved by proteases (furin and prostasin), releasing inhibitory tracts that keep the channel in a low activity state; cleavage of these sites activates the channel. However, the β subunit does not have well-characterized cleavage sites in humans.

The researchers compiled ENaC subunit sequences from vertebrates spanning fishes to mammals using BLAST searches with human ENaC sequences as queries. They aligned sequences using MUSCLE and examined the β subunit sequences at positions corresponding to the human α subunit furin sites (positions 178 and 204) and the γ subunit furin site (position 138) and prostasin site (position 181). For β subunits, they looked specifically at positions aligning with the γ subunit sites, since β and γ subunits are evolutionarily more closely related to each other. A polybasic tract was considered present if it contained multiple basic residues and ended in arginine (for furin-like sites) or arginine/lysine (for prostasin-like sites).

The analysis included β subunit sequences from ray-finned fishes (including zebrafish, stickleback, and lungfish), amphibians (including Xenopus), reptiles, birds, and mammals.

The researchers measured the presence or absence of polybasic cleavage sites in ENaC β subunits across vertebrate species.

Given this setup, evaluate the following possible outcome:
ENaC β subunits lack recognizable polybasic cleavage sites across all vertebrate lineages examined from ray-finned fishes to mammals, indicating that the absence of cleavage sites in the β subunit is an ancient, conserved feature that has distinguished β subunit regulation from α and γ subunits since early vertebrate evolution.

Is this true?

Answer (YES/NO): NO